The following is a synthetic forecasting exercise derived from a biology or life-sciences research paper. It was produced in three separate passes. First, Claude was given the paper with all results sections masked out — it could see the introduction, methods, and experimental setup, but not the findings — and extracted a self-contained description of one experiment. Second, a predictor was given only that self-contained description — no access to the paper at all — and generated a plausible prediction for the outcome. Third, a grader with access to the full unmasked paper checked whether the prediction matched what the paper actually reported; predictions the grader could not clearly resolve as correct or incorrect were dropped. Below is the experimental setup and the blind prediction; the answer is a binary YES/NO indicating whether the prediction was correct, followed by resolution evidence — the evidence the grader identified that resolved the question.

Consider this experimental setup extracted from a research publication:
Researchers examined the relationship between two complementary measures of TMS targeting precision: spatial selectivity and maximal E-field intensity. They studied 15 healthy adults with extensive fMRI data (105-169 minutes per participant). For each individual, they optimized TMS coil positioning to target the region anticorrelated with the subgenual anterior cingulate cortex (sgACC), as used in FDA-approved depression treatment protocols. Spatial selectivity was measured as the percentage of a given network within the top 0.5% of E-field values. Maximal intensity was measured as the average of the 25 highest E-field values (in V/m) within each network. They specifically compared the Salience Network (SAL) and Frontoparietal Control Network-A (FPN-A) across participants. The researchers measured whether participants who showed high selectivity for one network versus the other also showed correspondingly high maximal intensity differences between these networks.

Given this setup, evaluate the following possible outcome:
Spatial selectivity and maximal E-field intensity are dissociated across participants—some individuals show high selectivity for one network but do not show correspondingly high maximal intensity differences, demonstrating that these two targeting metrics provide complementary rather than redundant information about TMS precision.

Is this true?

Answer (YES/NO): YES